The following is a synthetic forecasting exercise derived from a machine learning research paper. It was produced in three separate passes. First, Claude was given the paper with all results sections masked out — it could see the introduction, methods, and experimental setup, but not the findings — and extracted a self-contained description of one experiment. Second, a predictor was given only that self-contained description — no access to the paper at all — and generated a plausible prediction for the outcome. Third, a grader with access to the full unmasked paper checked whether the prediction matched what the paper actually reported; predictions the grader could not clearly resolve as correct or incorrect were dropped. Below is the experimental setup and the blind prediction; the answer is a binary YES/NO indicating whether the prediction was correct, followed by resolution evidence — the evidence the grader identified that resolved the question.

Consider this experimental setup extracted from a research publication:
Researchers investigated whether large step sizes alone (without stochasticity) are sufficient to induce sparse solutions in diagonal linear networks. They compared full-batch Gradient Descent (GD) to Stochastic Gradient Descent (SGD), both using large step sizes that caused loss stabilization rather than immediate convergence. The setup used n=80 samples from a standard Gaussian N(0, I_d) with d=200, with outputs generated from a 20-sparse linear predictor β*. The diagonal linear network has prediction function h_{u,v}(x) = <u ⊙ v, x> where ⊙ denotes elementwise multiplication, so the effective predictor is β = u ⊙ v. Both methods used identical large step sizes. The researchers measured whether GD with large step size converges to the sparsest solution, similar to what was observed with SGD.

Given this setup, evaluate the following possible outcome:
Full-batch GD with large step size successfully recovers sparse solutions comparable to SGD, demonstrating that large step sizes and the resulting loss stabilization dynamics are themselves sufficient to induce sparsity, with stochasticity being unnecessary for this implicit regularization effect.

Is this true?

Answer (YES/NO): NO